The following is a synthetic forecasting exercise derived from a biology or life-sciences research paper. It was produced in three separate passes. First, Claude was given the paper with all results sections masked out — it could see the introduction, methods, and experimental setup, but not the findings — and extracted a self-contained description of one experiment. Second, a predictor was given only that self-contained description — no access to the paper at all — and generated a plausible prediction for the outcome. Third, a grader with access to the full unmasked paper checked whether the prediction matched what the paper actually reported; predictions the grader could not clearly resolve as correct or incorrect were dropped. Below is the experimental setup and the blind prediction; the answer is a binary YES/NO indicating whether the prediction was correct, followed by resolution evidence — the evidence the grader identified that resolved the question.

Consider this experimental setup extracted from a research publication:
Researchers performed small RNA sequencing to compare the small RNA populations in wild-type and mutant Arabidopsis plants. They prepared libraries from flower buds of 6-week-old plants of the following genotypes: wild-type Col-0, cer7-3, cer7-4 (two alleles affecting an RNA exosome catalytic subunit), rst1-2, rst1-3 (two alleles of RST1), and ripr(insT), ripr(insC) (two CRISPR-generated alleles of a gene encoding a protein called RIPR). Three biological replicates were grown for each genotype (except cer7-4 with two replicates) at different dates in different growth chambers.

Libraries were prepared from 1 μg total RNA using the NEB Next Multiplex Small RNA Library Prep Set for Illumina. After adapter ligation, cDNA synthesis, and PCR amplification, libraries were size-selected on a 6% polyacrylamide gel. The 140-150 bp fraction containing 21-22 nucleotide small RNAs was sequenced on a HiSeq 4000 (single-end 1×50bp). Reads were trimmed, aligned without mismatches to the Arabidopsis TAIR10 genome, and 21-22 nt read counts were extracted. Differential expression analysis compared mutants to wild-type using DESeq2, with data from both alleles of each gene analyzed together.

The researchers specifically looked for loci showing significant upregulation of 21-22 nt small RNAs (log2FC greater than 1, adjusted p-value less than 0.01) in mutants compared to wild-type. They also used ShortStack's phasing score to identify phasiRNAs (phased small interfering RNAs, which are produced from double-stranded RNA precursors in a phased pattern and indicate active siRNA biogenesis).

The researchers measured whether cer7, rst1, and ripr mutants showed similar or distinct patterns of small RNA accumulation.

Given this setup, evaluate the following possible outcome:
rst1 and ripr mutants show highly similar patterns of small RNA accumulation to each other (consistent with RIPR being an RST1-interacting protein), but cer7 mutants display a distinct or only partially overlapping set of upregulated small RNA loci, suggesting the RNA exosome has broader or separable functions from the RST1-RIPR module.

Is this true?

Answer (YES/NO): YES